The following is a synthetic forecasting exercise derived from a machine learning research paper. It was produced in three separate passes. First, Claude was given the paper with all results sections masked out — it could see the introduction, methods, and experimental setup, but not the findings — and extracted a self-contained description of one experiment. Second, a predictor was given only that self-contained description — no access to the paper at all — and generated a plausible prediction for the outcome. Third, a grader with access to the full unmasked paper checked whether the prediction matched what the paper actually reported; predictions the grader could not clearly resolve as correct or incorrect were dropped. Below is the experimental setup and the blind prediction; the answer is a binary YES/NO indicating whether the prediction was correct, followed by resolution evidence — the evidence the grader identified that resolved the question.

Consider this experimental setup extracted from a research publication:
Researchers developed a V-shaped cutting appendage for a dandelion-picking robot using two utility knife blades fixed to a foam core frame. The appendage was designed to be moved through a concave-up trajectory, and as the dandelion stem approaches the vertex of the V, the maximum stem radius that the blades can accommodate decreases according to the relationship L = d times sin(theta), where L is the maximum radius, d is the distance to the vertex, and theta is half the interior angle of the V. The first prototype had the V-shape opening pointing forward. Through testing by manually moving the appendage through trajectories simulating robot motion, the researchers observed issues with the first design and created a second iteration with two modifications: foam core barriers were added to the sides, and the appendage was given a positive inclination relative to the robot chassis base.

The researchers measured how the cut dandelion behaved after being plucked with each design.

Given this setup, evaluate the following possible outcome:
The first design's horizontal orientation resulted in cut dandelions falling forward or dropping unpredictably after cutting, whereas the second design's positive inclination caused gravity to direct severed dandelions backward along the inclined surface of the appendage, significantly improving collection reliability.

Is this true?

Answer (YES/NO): NO